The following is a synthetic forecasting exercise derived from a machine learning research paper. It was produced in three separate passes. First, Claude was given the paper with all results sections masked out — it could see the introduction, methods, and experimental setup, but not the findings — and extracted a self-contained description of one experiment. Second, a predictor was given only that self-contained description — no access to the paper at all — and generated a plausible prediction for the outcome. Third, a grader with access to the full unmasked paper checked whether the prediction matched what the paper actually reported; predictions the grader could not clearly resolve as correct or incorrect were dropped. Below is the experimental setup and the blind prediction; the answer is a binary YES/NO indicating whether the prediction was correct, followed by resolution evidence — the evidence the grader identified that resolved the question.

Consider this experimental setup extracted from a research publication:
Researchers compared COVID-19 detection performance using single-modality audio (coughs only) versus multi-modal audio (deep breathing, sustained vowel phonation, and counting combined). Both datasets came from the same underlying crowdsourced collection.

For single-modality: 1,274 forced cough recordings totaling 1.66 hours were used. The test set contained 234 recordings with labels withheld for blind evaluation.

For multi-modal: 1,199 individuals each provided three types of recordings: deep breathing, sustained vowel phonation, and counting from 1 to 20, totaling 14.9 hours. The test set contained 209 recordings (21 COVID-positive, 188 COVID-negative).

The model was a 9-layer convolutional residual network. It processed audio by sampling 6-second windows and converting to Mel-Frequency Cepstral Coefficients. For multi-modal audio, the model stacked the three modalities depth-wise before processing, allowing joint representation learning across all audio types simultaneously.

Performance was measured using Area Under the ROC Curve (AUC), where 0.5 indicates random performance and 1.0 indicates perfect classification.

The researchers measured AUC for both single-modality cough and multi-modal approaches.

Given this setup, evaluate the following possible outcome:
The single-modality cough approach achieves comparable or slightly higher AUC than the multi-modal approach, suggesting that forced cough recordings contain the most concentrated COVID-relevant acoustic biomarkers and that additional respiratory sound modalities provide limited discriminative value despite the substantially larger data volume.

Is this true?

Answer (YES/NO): YES